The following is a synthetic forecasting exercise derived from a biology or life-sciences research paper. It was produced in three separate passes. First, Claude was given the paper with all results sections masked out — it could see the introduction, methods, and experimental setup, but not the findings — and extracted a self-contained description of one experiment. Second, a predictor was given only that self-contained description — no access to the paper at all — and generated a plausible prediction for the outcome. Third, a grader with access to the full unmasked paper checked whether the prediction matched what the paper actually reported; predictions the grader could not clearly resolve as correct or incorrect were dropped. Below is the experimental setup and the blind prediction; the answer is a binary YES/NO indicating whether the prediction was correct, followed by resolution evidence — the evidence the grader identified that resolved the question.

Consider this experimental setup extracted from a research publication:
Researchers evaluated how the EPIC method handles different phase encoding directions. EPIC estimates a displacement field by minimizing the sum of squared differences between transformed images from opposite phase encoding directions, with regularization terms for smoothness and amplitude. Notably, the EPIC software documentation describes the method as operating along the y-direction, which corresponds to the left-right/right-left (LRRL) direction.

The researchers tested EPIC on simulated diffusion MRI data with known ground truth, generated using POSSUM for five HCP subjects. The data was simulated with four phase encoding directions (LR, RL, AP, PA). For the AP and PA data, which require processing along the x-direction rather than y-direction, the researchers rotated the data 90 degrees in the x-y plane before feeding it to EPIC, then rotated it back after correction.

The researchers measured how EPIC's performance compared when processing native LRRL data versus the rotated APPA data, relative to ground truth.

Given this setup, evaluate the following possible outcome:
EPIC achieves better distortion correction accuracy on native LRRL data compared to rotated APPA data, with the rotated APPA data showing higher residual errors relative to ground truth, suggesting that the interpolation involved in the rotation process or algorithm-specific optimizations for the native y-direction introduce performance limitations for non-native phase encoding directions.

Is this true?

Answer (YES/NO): NO